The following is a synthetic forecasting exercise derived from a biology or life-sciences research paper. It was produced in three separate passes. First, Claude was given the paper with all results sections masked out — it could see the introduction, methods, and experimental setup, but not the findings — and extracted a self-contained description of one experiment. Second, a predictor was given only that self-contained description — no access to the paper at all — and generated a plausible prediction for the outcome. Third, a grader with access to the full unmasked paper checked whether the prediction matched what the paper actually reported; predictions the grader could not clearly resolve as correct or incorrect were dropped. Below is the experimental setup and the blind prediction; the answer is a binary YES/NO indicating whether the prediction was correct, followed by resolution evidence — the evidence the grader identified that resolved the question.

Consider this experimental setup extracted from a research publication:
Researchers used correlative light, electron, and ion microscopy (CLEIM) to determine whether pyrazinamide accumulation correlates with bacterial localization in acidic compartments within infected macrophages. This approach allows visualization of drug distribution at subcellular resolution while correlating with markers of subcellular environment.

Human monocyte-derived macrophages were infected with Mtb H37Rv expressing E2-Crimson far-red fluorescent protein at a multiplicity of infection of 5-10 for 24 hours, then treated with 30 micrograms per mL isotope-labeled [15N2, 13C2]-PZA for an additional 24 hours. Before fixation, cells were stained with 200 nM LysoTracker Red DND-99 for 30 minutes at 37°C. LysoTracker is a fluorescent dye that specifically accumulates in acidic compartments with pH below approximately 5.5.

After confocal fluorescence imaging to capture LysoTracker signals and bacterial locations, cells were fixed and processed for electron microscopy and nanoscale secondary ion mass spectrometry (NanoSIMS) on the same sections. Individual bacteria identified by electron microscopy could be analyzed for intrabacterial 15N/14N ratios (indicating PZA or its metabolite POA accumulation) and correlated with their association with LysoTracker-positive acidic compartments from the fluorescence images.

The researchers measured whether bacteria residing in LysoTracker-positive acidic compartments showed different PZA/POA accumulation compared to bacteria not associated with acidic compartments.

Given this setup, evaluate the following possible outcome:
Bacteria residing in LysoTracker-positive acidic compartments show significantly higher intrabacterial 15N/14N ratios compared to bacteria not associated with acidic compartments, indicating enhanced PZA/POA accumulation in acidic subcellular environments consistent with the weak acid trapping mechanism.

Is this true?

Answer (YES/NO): NO